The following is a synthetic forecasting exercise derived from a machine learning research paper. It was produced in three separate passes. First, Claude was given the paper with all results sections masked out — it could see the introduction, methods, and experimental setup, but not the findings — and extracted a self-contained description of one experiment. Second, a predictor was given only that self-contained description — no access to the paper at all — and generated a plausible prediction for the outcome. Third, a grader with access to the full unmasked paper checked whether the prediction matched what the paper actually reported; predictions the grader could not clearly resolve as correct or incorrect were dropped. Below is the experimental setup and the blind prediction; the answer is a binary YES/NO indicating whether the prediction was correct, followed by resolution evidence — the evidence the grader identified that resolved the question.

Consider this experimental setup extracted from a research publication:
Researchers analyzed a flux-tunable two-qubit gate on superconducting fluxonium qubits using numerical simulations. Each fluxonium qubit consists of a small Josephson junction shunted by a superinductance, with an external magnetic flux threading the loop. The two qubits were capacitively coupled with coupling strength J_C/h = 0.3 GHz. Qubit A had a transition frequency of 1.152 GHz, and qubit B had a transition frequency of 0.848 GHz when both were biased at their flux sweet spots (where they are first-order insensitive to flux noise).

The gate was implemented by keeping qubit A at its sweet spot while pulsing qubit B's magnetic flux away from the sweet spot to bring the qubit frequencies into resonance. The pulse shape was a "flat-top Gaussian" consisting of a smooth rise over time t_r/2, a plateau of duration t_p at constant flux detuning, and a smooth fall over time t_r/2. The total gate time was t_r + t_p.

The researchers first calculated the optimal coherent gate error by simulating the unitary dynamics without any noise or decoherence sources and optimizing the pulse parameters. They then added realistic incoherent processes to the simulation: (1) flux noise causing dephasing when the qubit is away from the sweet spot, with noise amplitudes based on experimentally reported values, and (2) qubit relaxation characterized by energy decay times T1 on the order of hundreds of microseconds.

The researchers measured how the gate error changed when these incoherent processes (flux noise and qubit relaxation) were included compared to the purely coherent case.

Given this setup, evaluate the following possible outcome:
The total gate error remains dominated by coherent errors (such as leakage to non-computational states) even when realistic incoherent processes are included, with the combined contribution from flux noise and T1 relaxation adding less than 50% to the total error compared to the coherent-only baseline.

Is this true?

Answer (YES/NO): NO